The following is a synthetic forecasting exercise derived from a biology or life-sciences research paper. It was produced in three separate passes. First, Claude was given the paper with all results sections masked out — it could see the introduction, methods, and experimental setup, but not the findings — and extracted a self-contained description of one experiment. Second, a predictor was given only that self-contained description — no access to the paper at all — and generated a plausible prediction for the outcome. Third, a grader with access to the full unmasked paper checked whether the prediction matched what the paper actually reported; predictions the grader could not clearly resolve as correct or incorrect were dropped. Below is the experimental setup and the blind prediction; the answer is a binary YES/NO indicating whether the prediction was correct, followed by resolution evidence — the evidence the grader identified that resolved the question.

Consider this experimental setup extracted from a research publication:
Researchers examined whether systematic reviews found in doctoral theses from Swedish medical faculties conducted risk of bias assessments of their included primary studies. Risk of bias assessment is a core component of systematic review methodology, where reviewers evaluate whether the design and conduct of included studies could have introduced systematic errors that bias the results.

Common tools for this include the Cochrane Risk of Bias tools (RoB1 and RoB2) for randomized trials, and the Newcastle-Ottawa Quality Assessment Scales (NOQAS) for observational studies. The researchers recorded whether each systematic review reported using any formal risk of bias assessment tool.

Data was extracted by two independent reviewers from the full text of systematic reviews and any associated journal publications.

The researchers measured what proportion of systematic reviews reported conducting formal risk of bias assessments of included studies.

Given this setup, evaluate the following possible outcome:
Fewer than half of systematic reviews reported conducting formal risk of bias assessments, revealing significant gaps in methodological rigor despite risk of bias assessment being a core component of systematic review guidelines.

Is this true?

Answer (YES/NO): NO